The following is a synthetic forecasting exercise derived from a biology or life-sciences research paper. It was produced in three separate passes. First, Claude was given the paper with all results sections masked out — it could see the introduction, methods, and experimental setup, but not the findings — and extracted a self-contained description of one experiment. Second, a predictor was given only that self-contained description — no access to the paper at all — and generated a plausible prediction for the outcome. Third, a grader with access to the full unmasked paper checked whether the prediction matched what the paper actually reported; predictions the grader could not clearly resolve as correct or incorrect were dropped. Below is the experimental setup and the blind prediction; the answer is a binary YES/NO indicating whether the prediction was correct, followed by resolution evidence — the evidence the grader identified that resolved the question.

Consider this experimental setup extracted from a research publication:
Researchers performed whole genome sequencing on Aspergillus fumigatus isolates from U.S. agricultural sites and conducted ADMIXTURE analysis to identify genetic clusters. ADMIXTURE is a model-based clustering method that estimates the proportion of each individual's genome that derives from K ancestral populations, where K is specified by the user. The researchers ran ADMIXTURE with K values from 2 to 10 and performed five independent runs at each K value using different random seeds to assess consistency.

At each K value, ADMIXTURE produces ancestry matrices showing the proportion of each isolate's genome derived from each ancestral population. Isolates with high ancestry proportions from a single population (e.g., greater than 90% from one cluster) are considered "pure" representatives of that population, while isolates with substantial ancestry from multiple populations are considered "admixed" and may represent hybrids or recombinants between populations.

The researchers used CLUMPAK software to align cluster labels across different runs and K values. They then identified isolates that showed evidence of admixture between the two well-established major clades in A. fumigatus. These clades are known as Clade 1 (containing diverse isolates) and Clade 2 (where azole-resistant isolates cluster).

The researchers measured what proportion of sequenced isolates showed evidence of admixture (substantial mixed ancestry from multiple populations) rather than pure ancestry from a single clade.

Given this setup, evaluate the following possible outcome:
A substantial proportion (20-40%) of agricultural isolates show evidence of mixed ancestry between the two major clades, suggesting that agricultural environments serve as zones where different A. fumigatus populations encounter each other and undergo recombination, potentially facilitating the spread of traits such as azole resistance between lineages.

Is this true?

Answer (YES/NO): NO